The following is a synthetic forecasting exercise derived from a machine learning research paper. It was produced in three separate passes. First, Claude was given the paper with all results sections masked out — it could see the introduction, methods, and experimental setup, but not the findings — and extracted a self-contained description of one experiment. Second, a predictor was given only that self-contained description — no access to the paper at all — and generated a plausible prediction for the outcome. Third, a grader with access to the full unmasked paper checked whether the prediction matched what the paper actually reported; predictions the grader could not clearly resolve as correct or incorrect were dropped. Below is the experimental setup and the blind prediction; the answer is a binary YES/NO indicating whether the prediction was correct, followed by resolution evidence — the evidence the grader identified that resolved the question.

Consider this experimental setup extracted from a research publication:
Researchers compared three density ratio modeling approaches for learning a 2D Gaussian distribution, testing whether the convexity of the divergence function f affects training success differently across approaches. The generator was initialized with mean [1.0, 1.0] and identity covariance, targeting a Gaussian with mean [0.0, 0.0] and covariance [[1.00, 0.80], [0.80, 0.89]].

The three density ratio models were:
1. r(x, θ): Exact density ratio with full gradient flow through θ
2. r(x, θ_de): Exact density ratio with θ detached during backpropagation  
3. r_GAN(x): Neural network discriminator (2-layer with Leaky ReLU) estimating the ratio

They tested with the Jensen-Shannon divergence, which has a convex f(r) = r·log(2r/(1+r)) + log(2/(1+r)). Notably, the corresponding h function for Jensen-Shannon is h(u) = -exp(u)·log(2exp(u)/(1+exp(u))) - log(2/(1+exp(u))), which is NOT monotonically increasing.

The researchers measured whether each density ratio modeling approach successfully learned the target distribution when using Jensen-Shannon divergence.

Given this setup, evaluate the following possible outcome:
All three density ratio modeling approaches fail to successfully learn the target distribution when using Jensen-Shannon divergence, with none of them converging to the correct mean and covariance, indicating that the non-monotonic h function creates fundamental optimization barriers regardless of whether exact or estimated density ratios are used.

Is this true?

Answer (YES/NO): NO